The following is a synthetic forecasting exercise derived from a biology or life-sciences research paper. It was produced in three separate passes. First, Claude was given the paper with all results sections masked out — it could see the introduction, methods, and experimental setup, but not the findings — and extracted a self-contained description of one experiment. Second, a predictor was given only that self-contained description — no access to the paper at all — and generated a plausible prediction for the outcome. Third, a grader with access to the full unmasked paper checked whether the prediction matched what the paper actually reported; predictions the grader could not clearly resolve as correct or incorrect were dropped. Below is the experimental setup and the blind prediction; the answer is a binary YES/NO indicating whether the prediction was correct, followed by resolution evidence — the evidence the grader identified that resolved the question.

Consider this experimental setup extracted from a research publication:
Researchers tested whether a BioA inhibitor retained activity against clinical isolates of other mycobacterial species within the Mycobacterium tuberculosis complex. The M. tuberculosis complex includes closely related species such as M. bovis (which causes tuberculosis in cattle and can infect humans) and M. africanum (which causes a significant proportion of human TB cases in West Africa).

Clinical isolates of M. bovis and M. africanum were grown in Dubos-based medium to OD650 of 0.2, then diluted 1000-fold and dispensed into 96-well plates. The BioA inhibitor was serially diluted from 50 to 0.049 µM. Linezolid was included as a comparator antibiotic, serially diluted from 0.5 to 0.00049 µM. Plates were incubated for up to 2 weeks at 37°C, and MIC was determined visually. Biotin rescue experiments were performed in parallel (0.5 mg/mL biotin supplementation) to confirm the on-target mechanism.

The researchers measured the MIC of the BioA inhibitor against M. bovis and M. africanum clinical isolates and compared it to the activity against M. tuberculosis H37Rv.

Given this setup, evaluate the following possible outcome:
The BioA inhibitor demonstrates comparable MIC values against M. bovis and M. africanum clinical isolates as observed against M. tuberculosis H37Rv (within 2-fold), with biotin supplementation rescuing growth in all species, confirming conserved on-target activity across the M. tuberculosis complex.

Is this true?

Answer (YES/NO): YES